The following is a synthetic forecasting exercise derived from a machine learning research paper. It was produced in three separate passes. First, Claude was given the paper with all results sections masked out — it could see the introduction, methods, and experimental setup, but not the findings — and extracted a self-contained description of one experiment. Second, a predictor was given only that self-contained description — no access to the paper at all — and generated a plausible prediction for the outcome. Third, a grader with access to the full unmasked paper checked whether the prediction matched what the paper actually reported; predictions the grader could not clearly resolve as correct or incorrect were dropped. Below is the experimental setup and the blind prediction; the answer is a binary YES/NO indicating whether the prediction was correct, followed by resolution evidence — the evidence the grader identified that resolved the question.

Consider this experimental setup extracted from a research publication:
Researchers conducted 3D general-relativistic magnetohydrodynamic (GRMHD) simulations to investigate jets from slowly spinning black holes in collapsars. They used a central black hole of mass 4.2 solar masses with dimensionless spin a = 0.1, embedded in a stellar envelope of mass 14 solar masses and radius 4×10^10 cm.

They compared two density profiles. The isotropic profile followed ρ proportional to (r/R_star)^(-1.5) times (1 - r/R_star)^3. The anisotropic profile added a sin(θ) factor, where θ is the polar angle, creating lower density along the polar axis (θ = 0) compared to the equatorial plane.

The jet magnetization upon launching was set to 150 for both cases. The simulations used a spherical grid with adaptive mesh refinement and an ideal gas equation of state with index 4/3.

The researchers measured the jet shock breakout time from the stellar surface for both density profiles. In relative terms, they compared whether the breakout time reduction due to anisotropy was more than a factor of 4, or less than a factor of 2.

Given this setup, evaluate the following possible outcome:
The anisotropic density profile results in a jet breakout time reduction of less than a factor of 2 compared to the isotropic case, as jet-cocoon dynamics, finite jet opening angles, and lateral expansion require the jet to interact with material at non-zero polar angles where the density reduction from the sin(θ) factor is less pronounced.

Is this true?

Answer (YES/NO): NO